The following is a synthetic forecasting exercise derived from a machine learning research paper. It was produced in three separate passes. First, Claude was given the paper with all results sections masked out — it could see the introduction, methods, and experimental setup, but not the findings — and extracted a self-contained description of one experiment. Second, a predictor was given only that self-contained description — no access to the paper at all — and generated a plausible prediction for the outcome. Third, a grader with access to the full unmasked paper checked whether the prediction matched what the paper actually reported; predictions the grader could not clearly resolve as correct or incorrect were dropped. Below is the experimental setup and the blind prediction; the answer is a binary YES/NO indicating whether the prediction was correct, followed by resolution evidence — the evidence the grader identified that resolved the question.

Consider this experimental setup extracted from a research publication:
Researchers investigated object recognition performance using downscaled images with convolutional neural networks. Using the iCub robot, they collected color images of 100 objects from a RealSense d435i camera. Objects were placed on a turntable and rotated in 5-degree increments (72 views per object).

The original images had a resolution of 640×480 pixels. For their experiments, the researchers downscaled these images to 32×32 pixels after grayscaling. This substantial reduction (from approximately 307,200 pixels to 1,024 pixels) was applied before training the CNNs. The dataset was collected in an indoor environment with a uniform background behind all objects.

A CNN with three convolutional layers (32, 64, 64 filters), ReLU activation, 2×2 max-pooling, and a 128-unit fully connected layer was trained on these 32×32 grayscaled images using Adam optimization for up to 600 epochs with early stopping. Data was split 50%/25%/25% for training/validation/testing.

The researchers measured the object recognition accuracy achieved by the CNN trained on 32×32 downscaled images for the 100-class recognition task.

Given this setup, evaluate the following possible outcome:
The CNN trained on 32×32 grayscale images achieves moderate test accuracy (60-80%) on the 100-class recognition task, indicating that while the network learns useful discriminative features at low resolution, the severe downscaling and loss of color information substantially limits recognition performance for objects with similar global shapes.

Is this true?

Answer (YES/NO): NO